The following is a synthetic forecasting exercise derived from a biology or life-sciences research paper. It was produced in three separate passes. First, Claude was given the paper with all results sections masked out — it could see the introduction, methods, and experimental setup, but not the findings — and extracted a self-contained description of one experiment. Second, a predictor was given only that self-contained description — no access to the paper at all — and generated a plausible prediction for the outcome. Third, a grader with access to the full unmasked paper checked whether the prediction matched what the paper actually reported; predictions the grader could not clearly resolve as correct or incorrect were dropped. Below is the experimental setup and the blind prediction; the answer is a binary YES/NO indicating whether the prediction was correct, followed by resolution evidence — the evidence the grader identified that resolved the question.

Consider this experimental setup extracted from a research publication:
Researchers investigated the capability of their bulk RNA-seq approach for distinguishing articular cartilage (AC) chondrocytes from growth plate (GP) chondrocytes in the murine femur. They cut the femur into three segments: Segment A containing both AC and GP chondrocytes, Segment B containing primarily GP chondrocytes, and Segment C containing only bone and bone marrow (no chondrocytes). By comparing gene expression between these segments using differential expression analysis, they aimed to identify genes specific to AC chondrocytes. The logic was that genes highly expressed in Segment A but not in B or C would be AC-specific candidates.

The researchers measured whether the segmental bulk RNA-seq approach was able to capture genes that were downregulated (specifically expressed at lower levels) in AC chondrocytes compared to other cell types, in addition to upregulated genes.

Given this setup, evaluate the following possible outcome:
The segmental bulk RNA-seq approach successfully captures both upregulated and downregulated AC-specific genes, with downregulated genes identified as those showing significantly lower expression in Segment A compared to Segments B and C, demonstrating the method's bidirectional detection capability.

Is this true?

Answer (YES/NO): NO